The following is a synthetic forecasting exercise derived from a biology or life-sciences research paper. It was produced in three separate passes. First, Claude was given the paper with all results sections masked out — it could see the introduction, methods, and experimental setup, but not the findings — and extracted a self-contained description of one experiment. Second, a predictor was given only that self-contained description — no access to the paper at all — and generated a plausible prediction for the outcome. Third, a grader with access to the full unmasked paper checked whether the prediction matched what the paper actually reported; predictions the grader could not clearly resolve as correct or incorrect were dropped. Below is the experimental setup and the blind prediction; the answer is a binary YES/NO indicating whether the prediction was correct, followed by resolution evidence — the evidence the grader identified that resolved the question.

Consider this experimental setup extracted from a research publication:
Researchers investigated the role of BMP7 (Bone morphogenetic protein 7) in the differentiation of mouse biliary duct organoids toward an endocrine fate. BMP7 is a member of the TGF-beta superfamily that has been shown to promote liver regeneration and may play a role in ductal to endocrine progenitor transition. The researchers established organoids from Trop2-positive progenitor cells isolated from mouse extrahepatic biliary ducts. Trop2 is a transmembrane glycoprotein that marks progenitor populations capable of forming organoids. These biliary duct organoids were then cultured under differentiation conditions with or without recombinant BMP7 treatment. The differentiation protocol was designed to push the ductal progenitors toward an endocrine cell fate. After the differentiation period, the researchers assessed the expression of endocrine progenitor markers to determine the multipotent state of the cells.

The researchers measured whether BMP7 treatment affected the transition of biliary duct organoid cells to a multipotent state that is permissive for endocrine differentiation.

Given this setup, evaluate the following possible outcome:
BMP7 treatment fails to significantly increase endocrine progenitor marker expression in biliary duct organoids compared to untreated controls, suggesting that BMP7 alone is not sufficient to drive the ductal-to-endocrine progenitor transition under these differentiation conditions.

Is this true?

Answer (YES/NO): NO